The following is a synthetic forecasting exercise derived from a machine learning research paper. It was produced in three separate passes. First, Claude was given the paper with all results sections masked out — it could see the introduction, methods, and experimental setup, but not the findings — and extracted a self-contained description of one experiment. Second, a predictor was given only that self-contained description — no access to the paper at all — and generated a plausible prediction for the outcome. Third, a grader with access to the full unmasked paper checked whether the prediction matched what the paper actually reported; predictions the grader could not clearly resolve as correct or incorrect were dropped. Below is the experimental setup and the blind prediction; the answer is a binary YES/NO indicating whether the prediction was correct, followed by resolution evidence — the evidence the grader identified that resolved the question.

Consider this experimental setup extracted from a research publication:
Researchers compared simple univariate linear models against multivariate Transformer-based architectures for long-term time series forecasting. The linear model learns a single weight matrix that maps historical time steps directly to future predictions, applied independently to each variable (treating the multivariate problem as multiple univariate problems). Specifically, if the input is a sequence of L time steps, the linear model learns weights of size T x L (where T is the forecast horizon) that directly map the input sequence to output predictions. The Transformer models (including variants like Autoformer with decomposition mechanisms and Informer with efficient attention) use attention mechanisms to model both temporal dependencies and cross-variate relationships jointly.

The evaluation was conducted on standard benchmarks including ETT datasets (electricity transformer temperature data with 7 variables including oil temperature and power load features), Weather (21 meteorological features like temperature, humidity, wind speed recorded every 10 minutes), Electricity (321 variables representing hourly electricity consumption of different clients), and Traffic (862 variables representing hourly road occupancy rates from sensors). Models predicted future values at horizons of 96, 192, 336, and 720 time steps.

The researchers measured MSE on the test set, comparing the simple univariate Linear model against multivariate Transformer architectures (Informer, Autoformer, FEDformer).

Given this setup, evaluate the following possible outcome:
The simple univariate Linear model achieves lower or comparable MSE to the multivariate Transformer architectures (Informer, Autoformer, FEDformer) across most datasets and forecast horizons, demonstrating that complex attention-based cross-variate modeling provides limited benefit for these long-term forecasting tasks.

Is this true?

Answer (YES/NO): YES